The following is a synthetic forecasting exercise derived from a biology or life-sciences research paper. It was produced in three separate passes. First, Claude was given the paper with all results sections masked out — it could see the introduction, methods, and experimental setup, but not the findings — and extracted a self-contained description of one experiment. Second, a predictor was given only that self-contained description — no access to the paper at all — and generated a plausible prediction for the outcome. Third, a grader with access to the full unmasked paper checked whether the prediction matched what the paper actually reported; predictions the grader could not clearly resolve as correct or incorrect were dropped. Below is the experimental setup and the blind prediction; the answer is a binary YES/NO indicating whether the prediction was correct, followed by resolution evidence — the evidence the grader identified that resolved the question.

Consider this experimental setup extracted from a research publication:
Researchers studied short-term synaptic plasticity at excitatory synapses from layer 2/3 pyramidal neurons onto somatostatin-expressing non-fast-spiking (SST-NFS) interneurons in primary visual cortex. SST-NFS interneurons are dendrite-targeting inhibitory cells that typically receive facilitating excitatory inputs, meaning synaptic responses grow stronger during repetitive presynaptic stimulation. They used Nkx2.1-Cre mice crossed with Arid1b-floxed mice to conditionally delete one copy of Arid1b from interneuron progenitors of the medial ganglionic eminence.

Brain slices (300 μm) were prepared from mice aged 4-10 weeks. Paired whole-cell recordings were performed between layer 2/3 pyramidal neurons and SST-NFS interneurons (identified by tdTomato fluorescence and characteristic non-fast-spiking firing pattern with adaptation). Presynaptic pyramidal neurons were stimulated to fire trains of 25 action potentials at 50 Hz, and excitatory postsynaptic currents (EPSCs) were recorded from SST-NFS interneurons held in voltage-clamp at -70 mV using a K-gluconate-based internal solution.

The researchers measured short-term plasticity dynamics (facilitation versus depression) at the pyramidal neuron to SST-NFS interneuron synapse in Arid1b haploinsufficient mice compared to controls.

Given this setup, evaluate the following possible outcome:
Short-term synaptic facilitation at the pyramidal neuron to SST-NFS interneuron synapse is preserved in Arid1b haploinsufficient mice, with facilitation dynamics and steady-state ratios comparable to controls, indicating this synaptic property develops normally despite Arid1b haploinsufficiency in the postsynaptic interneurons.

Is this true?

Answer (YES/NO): NO